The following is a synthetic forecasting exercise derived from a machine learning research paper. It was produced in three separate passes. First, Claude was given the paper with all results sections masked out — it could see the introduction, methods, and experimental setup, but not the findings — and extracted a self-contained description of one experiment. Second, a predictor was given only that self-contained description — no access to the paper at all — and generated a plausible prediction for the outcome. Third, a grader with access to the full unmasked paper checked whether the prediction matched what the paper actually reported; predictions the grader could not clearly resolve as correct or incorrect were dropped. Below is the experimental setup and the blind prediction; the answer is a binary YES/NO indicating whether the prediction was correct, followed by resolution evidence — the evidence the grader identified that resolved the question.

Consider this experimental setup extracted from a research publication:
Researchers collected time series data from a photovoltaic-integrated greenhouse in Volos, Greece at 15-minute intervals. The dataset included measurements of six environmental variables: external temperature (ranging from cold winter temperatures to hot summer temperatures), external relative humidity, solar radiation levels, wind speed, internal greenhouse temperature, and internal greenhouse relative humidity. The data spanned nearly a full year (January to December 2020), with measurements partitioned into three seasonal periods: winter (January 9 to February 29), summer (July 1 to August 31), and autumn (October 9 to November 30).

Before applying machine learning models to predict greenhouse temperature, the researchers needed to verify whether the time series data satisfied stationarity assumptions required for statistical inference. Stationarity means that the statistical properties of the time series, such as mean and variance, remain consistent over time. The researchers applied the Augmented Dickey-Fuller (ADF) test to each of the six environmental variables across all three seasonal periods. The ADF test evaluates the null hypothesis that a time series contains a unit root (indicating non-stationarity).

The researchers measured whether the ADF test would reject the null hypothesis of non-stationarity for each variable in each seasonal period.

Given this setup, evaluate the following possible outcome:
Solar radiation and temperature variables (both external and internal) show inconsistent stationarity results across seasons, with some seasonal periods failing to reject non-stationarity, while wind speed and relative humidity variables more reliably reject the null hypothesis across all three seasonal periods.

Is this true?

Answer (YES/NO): NO